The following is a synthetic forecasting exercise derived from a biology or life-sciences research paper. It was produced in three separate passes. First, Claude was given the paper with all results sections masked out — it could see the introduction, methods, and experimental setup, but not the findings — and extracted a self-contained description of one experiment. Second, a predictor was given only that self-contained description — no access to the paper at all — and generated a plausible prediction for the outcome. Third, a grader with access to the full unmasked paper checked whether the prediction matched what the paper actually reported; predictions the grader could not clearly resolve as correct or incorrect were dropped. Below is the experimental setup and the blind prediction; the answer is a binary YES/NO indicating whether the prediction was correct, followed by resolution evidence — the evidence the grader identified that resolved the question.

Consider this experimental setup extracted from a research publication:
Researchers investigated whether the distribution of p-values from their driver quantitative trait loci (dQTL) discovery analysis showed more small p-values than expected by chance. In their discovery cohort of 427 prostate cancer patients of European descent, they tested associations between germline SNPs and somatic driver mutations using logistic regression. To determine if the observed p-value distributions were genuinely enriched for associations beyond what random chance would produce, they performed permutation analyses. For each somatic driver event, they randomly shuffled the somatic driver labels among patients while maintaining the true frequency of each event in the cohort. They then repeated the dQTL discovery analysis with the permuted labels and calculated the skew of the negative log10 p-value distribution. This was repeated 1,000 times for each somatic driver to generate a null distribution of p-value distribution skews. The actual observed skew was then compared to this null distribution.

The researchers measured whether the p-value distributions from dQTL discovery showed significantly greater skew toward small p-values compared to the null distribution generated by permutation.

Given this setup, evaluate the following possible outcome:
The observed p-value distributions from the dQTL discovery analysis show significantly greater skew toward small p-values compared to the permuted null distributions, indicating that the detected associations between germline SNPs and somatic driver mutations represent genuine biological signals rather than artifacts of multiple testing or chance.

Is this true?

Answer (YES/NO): YES